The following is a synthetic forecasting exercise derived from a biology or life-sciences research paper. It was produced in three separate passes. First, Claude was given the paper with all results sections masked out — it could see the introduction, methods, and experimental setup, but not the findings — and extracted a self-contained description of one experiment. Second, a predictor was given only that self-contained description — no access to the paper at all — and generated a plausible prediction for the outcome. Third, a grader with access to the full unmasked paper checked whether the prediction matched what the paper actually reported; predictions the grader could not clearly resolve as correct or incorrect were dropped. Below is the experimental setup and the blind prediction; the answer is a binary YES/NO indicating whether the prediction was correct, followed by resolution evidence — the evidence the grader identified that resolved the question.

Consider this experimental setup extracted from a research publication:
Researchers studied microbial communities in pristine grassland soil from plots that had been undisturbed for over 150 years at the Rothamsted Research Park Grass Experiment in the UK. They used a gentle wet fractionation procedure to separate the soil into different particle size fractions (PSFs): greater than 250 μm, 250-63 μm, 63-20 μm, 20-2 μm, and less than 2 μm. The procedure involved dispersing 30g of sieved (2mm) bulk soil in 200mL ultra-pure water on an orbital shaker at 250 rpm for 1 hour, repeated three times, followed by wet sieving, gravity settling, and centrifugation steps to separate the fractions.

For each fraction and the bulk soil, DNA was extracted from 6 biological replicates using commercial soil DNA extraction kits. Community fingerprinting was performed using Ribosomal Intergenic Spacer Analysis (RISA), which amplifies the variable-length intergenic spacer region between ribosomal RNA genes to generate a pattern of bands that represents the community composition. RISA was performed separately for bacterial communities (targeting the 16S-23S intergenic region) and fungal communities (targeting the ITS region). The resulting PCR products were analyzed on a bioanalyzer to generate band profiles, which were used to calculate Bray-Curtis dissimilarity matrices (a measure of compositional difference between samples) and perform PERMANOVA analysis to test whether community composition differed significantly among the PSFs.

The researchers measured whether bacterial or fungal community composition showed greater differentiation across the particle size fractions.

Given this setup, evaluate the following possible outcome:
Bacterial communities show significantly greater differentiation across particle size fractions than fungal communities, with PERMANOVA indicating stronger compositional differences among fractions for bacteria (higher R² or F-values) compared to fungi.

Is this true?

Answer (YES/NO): NO